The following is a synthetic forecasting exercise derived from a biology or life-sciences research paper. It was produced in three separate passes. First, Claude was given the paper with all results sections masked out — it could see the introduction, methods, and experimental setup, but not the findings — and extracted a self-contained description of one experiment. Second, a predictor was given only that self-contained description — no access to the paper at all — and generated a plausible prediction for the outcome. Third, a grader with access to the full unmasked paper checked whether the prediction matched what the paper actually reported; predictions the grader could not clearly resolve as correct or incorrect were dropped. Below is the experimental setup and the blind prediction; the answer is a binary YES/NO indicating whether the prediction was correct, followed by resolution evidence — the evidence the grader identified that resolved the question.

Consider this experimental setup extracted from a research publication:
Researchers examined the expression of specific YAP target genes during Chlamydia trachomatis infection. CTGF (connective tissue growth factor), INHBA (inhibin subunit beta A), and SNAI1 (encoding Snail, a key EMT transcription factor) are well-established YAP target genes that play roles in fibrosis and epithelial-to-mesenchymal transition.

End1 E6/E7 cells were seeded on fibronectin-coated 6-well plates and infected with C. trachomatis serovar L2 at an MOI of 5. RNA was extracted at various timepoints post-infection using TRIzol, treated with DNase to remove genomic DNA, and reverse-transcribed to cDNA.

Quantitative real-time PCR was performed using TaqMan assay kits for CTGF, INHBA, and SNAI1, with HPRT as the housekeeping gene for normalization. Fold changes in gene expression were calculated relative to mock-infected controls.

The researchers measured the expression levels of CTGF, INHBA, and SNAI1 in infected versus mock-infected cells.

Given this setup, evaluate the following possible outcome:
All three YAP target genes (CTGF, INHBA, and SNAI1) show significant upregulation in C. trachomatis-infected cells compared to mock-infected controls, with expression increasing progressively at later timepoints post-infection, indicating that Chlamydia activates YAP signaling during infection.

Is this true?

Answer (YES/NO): NO